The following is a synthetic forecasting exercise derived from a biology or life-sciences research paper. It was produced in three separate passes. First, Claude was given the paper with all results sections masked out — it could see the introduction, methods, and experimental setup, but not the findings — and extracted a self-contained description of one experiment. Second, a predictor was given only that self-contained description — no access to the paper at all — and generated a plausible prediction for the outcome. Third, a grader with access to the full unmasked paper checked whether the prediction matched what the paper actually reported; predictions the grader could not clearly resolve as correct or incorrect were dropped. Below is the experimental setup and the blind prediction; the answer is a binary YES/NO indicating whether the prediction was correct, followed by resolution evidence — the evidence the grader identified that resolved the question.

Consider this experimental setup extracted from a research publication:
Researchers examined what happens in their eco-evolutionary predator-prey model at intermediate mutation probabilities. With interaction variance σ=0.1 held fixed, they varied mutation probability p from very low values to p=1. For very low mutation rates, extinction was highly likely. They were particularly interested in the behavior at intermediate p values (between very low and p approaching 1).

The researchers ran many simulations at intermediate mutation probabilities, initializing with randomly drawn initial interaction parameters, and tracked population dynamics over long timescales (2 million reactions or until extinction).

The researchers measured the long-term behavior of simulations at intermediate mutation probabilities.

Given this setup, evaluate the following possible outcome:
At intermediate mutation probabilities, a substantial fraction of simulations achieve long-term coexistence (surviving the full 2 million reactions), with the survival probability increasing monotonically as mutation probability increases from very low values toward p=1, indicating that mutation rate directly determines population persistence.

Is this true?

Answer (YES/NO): NO